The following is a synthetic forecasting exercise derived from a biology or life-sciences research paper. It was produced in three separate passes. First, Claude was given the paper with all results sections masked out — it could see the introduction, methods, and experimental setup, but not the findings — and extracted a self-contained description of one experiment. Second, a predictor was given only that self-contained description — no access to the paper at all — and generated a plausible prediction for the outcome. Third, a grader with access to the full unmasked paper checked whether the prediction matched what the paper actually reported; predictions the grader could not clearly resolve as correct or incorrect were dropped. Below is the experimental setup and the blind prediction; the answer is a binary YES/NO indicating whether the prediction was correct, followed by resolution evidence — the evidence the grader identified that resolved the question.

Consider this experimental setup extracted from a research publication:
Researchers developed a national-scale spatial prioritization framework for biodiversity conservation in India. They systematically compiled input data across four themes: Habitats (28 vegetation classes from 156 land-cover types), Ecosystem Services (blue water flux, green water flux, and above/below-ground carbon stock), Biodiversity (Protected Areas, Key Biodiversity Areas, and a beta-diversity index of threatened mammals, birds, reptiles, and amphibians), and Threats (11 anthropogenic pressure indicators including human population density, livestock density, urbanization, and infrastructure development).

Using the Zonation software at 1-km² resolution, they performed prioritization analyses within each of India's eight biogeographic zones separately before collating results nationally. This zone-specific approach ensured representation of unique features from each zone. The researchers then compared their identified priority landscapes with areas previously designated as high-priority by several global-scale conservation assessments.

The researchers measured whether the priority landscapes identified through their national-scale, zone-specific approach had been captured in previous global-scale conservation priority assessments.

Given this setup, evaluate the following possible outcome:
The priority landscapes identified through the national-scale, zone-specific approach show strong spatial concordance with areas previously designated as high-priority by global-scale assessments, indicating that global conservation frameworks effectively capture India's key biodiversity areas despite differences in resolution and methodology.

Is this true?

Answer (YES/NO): NO